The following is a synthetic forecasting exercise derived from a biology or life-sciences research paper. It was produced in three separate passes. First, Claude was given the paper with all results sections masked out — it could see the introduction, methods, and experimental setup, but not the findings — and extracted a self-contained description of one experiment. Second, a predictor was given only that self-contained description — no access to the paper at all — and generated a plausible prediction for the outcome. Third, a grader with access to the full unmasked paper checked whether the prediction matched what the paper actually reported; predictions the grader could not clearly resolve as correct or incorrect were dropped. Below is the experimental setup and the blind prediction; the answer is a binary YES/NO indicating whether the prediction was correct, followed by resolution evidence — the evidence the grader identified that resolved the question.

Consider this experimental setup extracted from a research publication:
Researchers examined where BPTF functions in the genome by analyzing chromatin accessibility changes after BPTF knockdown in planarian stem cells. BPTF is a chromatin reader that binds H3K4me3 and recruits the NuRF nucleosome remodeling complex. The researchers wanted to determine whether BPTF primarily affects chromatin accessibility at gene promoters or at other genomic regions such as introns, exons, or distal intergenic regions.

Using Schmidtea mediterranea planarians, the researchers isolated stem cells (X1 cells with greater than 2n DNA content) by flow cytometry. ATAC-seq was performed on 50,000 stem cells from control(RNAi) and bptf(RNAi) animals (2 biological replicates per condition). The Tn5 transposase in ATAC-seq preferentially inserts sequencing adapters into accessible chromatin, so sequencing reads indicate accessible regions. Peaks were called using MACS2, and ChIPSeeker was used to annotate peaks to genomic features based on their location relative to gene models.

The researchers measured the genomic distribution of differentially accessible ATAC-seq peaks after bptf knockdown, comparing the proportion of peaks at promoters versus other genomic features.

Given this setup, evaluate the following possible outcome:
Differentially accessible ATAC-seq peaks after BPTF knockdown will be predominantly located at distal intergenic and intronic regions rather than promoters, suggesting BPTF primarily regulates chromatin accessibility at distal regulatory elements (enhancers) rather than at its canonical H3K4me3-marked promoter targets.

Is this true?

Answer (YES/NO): NO